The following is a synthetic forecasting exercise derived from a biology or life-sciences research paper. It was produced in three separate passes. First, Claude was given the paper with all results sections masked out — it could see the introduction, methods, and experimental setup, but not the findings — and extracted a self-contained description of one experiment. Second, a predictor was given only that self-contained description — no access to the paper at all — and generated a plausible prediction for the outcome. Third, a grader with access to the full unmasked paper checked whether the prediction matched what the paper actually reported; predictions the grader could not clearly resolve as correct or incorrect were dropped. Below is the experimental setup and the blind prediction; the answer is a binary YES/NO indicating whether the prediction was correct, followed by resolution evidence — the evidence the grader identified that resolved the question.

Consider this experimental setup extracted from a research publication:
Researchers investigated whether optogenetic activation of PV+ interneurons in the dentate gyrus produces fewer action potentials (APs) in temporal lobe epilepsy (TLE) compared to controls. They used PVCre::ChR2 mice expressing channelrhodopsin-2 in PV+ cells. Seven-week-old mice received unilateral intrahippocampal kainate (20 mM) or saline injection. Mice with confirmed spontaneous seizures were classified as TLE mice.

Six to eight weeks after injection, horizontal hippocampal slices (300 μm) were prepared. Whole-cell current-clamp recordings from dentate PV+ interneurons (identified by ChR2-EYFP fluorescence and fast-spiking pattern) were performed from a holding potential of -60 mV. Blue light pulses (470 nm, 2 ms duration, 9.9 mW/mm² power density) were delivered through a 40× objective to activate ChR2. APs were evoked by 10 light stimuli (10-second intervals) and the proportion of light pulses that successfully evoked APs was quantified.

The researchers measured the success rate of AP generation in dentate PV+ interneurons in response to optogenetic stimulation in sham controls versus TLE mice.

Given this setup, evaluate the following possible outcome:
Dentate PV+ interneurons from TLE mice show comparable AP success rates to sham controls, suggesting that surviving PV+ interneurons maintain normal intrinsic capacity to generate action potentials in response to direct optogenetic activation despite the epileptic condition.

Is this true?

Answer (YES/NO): NO